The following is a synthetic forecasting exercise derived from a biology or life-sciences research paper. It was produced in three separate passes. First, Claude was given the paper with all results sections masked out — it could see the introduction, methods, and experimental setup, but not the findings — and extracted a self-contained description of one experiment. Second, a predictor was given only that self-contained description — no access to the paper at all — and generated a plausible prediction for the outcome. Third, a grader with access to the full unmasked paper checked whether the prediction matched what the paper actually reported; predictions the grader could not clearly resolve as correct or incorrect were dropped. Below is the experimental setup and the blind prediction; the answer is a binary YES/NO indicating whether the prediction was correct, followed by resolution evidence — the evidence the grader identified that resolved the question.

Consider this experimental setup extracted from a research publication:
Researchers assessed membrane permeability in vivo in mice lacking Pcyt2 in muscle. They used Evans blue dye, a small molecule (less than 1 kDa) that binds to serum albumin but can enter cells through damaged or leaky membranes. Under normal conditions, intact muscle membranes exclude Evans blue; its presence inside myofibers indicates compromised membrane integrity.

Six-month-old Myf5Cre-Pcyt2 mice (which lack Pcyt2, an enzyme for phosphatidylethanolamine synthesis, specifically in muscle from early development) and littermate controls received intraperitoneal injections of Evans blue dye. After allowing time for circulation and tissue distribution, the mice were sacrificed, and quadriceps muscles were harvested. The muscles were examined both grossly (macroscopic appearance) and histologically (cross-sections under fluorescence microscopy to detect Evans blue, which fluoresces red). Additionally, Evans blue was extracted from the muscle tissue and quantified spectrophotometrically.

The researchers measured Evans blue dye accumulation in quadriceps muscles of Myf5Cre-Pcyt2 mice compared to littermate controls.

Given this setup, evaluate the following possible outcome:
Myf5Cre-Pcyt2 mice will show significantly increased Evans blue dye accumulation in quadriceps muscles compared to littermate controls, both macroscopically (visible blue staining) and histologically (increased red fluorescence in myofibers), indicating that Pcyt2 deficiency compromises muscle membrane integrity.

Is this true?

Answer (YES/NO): YES